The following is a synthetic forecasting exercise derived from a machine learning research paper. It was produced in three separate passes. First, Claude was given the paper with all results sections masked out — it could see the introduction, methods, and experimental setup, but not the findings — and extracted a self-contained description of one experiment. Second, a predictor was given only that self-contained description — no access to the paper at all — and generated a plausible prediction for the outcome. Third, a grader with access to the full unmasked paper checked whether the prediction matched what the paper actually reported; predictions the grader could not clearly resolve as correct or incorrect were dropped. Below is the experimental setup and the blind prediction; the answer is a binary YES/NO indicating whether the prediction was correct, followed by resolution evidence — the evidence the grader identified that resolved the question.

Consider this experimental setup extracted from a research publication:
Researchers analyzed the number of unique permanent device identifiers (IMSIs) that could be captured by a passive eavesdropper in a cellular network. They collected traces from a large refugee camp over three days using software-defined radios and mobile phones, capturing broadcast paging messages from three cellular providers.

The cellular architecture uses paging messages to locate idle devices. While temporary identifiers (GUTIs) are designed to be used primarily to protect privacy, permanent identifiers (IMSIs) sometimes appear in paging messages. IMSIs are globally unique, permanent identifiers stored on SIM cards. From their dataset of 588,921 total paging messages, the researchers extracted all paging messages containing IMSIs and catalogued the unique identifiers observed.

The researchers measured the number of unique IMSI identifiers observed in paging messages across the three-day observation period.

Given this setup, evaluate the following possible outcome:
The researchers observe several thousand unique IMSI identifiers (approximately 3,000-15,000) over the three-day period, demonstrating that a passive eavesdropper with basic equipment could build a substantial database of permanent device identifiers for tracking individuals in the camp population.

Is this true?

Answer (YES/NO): YES